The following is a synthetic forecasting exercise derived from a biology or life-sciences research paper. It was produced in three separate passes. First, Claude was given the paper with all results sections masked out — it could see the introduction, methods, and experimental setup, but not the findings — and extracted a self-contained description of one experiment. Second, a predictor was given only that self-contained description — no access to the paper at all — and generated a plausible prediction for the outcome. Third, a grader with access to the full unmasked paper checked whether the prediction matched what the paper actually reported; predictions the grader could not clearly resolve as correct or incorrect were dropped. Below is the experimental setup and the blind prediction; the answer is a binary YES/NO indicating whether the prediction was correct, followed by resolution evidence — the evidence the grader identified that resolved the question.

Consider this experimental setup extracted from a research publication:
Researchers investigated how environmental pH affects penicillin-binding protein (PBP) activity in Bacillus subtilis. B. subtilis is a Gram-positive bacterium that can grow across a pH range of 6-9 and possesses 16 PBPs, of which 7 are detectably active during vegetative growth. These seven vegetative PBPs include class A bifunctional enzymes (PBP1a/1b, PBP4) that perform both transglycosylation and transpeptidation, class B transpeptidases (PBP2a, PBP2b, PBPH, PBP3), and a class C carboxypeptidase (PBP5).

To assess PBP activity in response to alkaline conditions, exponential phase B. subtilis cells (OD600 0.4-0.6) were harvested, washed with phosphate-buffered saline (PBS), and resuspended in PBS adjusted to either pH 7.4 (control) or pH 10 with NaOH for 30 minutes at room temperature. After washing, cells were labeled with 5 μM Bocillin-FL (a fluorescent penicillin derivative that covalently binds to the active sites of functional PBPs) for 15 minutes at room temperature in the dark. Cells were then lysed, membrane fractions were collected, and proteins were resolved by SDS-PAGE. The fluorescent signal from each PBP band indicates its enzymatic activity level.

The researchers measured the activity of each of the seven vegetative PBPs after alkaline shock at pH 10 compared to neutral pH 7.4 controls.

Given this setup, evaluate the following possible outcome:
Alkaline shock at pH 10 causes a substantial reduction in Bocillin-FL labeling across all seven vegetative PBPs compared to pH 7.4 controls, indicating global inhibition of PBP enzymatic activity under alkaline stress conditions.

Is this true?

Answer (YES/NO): NO